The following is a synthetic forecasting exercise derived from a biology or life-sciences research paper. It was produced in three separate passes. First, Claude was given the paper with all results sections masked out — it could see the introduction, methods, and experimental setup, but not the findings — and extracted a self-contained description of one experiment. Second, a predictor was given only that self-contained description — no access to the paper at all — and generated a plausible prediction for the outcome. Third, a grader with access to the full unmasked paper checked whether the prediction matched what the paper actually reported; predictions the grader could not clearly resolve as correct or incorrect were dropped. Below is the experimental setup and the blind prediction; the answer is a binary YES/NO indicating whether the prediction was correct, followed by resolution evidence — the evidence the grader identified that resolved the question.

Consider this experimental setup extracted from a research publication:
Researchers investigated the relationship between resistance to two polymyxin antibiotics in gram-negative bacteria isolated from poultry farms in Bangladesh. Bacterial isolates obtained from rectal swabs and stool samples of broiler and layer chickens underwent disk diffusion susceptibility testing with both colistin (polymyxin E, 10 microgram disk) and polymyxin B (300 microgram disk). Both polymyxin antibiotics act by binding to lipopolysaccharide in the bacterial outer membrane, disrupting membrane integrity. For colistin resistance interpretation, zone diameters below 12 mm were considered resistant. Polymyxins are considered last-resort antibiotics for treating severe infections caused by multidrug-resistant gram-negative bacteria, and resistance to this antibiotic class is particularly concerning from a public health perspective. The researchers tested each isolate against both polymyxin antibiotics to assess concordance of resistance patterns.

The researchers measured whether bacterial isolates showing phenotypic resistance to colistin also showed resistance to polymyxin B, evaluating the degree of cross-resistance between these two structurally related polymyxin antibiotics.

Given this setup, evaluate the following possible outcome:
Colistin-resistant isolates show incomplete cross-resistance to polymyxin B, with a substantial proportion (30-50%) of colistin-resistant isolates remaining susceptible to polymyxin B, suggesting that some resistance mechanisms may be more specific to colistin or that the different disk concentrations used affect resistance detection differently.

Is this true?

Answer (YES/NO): NO